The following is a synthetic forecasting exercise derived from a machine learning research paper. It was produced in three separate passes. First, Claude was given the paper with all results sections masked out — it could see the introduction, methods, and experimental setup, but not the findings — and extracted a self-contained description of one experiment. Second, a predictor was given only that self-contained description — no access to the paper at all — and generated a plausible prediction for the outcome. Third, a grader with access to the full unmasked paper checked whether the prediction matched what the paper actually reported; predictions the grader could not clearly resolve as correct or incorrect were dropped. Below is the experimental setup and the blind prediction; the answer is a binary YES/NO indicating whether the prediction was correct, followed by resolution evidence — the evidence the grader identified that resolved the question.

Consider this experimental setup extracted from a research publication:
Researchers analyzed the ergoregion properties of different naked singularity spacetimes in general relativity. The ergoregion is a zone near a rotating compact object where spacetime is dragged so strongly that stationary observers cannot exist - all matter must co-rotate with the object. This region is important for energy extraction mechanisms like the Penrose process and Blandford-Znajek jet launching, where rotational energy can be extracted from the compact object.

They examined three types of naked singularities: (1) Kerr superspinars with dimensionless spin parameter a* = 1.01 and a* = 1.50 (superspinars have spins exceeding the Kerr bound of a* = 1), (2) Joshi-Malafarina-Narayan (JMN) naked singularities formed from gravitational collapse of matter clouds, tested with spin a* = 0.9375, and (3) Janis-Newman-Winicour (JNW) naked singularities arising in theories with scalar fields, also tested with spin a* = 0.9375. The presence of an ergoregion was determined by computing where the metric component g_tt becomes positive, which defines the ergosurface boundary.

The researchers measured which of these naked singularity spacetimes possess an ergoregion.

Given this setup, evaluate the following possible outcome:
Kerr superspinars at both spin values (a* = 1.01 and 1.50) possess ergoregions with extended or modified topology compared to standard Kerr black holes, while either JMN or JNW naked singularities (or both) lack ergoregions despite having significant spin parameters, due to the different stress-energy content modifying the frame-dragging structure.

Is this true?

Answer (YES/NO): YES